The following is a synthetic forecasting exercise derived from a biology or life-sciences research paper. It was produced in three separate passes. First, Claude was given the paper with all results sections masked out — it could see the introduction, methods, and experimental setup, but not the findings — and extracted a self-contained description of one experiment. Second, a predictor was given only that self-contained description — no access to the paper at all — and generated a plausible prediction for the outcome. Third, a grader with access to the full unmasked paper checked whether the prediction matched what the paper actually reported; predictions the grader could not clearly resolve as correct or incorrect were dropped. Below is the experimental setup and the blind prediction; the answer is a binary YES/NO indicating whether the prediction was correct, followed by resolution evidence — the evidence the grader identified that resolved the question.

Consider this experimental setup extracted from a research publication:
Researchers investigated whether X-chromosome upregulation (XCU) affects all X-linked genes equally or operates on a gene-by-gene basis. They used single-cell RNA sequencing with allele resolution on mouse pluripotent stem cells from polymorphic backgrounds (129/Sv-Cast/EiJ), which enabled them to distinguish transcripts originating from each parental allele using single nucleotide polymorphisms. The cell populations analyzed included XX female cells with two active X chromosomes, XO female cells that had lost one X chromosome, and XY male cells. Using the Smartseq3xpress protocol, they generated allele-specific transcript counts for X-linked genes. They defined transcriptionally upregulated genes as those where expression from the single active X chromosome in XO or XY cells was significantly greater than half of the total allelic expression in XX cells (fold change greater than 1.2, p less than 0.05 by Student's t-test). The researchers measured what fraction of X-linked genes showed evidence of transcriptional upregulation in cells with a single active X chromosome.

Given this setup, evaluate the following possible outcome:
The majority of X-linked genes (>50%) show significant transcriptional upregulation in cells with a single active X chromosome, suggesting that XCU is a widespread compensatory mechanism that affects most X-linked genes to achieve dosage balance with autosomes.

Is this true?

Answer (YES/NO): NO